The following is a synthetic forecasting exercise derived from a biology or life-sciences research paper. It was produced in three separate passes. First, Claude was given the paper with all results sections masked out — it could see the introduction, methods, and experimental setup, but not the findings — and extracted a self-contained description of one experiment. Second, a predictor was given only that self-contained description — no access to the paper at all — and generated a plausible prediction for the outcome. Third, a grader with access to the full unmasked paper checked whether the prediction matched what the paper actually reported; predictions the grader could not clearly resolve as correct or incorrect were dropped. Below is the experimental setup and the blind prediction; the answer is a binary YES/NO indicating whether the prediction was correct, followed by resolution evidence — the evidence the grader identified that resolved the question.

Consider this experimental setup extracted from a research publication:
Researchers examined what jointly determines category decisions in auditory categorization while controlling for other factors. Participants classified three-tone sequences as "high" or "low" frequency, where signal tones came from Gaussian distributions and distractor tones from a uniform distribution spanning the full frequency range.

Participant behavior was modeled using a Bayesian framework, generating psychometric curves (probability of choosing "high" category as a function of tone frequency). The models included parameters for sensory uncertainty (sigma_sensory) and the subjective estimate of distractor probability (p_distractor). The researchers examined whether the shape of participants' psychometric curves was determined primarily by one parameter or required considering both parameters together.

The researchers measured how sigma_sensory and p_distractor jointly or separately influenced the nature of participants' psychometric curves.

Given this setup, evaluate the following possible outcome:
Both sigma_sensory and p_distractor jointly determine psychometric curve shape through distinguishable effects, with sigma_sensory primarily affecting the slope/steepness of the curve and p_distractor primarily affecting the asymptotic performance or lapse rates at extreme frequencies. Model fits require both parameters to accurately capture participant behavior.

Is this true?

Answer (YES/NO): NO